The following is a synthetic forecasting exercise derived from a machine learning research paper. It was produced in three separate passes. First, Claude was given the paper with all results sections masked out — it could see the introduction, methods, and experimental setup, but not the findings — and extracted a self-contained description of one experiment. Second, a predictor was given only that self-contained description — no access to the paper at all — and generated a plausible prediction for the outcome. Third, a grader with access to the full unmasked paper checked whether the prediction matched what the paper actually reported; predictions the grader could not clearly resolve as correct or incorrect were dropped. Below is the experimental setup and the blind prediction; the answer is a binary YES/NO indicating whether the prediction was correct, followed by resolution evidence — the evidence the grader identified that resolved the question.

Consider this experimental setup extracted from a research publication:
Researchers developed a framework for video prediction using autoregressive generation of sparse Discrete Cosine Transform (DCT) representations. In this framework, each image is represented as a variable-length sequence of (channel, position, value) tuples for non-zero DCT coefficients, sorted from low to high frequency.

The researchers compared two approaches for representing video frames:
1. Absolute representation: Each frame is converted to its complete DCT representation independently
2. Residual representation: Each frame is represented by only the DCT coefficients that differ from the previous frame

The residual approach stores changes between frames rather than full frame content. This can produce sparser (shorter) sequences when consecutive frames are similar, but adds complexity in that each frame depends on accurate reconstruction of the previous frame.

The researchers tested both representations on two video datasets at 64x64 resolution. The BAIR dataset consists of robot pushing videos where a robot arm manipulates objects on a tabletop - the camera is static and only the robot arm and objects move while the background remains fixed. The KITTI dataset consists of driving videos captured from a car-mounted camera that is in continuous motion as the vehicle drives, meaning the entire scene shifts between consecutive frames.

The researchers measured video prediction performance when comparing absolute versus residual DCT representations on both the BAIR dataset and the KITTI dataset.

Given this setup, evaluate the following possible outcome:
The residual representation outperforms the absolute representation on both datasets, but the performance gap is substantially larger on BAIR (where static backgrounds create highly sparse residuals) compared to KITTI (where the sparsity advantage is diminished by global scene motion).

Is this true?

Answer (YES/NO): YES